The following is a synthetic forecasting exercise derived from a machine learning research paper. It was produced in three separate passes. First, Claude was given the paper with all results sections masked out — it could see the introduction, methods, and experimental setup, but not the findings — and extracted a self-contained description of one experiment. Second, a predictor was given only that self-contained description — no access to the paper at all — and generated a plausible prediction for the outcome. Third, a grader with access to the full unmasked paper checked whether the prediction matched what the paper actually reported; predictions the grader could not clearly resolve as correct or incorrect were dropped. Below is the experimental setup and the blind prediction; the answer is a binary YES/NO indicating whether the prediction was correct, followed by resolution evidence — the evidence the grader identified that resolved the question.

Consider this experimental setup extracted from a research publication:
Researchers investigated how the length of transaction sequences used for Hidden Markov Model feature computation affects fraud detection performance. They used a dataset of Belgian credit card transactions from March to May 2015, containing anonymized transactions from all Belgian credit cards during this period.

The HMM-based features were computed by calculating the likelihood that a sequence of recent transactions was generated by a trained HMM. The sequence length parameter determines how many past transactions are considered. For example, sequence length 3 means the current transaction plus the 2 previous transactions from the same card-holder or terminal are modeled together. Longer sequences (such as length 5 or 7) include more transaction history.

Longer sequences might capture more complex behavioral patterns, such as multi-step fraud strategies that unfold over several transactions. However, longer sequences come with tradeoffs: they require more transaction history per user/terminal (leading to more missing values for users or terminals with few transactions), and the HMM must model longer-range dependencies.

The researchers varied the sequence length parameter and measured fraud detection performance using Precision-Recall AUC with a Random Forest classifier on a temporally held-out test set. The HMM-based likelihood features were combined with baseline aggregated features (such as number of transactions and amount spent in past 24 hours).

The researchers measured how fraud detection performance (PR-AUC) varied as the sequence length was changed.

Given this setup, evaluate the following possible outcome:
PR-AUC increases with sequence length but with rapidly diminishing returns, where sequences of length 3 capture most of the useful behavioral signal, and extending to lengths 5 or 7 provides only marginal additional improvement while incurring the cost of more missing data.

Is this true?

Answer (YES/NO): NO